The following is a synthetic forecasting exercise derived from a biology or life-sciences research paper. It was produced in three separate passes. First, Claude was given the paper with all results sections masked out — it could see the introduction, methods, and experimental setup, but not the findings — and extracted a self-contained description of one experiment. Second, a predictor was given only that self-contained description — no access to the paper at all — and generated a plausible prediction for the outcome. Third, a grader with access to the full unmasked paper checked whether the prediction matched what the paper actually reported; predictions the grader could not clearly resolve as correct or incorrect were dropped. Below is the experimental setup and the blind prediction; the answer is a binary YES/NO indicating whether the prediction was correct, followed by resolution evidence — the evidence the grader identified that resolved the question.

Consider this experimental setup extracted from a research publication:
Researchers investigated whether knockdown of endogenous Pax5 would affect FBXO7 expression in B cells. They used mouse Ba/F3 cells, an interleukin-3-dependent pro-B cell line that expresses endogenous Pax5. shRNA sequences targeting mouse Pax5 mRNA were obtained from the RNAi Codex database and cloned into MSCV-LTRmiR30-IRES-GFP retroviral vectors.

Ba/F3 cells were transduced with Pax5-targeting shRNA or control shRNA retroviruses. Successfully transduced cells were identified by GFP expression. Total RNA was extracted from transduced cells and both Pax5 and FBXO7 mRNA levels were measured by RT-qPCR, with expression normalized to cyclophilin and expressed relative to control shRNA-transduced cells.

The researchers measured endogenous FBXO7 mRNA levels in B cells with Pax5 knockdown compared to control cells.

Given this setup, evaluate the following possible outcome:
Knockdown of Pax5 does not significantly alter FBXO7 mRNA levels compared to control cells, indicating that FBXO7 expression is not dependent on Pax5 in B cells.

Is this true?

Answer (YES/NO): YES